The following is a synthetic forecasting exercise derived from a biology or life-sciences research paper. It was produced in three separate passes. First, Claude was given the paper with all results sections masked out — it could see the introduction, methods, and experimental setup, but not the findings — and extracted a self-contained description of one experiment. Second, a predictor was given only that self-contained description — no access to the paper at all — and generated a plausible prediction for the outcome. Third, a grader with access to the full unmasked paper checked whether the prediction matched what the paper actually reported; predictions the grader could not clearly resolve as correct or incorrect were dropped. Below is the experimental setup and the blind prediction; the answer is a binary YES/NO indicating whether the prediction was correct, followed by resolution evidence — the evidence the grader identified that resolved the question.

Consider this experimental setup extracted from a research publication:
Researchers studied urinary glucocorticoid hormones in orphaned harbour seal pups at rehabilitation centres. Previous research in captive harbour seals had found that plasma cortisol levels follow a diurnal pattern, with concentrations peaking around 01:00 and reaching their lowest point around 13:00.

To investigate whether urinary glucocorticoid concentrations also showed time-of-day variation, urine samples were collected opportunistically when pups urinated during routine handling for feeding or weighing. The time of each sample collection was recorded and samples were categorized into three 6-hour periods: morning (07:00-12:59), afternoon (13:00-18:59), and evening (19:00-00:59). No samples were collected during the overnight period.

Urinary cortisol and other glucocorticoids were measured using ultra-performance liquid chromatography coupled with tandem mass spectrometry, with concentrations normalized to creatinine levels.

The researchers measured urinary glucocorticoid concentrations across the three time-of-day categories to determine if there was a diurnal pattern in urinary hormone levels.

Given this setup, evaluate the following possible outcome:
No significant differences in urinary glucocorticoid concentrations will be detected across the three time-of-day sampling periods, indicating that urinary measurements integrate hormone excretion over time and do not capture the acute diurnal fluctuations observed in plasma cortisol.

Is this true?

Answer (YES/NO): YES